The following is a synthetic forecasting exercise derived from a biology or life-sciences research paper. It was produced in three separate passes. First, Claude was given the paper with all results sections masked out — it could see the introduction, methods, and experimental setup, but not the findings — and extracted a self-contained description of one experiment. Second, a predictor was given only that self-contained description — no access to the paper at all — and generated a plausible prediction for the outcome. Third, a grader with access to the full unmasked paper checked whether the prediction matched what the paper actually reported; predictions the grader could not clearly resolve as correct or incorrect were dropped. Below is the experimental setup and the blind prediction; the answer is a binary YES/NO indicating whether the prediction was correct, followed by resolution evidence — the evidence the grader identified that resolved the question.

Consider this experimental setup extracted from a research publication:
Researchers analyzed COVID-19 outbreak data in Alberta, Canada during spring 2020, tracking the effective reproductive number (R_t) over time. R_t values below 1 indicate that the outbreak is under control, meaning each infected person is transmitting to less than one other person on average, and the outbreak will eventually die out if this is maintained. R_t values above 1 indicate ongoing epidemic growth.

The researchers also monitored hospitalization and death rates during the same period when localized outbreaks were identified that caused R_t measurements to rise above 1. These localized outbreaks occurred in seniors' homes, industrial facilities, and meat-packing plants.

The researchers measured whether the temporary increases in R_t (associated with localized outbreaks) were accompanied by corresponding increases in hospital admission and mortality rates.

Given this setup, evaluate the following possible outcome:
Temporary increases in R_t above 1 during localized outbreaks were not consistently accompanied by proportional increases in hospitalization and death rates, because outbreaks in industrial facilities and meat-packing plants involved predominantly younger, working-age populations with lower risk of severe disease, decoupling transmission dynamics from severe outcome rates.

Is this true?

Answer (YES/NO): NO